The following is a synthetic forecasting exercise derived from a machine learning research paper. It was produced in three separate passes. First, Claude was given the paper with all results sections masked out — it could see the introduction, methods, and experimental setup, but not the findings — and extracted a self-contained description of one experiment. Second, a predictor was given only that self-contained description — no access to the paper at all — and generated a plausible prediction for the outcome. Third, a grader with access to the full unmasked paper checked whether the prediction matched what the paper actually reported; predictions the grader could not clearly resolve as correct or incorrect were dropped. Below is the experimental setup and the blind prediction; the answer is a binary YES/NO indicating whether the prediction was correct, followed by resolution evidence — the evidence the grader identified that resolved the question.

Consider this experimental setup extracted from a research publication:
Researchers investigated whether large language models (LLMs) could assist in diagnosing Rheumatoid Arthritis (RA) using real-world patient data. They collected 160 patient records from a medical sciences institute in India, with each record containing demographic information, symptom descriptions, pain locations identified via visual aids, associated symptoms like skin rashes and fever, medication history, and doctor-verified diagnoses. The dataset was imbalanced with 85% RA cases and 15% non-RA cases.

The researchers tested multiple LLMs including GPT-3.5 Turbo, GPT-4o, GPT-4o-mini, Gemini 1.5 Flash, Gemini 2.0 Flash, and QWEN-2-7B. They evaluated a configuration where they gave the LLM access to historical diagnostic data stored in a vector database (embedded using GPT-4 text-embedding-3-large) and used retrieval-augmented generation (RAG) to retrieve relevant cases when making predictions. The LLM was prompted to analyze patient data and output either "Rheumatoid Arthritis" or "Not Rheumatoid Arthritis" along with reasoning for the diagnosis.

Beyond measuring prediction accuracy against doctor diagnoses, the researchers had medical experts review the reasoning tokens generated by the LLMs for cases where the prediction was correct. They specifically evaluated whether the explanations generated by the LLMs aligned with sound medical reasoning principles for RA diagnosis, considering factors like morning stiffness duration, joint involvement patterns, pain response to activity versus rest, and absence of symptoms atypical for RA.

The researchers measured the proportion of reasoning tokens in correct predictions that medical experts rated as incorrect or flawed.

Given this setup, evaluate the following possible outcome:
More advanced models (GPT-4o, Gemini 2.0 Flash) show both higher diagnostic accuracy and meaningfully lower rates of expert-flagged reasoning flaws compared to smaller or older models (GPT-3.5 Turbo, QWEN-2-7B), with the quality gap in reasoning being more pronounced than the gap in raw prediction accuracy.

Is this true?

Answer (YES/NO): NO